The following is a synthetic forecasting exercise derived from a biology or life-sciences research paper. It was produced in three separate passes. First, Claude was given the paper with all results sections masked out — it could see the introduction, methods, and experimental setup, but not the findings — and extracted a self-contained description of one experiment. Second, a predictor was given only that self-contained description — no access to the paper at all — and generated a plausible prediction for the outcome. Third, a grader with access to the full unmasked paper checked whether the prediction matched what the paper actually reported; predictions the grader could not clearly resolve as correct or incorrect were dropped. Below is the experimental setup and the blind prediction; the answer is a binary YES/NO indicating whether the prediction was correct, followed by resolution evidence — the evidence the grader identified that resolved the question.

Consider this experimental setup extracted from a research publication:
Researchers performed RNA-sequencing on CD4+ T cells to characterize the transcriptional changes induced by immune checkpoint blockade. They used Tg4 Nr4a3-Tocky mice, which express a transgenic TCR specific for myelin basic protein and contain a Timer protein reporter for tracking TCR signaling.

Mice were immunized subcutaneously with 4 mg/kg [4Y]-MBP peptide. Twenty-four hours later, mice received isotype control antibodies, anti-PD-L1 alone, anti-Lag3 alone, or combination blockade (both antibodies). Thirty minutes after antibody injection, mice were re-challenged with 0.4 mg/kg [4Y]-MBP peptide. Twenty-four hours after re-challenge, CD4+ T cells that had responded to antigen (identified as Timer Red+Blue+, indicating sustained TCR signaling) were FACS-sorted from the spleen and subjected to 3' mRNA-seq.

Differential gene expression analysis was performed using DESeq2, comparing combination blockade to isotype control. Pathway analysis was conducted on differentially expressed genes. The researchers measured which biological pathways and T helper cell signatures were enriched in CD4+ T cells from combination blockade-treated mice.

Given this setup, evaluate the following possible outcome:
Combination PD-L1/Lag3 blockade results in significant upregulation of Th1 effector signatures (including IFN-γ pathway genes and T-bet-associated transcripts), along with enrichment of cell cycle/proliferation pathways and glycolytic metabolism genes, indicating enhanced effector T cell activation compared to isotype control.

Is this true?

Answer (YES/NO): NO